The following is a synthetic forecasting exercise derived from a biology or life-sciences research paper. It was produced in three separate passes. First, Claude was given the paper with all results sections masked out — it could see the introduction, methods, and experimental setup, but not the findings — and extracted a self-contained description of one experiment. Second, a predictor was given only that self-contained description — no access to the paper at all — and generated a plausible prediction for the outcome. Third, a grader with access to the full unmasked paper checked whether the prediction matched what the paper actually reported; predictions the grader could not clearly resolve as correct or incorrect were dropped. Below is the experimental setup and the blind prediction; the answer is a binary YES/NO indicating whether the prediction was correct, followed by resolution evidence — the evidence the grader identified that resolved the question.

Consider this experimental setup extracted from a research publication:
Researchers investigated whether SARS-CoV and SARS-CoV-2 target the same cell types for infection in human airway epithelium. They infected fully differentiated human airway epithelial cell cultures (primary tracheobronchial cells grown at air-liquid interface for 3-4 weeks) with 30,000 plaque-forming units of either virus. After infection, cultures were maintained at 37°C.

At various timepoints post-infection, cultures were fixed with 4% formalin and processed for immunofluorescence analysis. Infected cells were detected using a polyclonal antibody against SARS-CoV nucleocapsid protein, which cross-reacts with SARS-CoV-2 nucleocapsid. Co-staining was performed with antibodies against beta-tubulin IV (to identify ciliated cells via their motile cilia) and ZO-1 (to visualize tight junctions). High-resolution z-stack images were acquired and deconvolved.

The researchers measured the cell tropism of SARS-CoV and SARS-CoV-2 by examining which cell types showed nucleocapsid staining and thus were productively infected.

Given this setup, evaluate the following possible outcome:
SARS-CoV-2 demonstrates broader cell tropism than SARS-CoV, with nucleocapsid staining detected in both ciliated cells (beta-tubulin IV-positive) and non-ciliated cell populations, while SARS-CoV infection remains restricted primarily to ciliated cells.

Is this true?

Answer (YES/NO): NO